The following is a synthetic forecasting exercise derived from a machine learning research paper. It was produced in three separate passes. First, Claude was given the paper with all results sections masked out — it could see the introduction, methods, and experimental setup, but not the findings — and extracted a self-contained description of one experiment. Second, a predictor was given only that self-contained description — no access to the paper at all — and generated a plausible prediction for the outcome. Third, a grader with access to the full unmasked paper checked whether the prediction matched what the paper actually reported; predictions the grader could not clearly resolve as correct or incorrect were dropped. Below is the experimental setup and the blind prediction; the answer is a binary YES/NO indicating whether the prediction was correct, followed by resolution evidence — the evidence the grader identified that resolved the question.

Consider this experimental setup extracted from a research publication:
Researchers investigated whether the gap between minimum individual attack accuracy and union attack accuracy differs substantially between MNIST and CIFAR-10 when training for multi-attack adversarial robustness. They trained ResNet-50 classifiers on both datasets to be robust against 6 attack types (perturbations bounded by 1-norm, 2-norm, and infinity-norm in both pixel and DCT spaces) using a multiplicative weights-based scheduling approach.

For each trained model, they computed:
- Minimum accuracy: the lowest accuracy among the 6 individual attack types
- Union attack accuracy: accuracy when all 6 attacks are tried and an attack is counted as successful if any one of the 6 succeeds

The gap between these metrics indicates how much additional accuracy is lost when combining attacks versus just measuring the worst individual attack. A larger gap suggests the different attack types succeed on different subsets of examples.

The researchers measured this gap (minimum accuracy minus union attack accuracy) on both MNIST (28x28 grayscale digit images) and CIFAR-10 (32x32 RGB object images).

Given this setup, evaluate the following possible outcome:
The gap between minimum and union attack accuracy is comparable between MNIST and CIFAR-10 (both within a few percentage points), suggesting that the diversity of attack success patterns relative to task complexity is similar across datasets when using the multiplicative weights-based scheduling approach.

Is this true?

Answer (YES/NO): NO